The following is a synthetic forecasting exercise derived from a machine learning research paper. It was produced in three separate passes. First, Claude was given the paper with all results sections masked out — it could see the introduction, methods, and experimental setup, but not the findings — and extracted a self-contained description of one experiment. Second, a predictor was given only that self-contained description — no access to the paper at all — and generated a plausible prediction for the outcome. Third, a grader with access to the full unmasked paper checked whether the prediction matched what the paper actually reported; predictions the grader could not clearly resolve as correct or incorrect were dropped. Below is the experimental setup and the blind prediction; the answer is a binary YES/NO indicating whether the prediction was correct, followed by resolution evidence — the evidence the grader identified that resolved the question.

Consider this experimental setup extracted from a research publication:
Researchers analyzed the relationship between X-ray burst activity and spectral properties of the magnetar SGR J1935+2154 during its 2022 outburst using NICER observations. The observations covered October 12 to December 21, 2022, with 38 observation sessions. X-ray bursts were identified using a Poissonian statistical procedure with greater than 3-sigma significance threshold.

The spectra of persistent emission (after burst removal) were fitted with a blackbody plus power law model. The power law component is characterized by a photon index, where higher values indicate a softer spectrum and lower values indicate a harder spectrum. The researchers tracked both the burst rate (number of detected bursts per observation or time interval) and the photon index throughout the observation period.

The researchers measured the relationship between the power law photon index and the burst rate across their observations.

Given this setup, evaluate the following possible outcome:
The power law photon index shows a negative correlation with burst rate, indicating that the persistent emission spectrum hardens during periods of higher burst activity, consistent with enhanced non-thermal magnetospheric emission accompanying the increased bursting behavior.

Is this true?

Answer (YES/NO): YES